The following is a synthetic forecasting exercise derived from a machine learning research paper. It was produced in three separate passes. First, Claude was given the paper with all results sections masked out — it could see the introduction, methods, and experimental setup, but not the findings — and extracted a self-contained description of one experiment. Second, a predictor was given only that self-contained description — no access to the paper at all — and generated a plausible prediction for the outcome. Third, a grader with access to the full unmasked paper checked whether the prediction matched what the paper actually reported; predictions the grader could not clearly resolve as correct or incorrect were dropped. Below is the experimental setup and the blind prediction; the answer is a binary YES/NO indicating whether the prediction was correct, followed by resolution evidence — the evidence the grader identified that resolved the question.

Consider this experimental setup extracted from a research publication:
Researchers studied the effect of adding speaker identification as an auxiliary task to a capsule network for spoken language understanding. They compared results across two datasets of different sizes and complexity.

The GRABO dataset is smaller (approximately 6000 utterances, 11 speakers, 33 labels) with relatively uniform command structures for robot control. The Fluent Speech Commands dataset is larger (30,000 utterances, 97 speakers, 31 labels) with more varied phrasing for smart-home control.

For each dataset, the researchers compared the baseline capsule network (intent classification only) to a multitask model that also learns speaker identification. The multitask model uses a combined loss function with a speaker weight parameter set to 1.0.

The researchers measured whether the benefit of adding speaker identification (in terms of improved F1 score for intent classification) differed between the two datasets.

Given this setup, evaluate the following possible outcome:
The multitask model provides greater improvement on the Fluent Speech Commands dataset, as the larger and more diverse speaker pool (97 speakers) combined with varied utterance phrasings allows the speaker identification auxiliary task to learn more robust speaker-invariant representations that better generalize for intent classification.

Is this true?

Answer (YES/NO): YES